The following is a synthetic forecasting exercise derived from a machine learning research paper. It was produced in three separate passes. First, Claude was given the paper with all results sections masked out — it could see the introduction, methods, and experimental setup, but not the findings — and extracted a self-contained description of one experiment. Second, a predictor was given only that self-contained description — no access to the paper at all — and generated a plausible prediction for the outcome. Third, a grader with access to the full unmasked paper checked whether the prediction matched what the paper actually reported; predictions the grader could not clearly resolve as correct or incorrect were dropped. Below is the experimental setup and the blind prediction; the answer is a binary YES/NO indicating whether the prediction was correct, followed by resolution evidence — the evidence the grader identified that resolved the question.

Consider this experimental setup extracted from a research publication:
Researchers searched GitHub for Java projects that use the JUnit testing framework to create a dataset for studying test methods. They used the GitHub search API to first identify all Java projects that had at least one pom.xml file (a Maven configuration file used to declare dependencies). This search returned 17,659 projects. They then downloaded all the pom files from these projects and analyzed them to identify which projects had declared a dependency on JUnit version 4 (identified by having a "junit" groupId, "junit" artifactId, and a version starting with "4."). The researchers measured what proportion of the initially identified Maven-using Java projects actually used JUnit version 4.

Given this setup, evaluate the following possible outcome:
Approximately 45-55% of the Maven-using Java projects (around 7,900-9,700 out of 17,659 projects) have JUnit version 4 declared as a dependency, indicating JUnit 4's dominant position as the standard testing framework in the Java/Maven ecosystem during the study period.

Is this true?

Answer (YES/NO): YES